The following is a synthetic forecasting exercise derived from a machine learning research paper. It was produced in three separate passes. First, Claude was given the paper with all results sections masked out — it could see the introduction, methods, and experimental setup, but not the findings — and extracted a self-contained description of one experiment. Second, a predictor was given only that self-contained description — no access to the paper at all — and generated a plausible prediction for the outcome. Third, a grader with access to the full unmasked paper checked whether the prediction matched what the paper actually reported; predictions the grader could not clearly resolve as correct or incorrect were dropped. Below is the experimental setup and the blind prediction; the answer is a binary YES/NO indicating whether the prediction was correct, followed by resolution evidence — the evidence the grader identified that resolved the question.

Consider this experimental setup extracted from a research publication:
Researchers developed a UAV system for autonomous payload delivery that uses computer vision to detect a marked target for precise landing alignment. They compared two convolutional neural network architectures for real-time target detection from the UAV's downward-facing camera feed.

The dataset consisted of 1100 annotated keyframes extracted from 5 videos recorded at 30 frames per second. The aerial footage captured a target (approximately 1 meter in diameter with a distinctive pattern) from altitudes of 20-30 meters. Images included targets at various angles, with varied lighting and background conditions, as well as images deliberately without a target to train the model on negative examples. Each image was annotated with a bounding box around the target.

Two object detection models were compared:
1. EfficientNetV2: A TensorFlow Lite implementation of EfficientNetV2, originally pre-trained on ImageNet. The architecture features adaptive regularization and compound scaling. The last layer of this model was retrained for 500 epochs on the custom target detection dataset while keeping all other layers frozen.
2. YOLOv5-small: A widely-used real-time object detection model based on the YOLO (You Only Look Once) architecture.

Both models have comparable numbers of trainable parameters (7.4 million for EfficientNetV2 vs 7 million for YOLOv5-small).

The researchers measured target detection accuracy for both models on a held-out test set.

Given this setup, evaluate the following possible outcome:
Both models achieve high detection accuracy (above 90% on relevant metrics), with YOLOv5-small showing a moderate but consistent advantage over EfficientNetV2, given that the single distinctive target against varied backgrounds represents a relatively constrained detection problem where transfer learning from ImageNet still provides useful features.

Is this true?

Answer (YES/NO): YES